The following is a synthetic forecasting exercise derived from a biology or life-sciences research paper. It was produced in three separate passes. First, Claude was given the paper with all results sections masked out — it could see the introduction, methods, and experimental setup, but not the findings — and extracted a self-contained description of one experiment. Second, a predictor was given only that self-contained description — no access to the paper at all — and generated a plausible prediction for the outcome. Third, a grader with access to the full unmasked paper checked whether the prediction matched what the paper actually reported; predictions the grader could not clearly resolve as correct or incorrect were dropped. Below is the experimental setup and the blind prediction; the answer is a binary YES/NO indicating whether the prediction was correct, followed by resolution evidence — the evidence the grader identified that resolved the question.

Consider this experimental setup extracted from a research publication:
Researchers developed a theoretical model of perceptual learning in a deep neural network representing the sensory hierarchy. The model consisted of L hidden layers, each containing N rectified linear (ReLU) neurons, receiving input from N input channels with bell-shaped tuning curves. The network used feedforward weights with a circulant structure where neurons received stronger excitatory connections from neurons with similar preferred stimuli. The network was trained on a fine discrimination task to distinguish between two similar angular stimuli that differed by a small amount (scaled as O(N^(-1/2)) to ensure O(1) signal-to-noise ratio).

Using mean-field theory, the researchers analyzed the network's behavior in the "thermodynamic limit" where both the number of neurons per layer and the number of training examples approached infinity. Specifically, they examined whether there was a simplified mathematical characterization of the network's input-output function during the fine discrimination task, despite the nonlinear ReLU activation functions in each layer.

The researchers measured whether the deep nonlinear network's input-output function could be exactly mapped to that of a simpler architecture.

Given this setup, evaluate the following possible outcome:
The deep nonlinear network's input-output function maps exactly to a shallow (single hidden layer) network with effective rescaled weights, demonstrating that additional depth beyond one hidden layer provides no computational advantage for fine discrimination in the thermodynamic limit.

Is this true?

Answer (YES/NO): NO